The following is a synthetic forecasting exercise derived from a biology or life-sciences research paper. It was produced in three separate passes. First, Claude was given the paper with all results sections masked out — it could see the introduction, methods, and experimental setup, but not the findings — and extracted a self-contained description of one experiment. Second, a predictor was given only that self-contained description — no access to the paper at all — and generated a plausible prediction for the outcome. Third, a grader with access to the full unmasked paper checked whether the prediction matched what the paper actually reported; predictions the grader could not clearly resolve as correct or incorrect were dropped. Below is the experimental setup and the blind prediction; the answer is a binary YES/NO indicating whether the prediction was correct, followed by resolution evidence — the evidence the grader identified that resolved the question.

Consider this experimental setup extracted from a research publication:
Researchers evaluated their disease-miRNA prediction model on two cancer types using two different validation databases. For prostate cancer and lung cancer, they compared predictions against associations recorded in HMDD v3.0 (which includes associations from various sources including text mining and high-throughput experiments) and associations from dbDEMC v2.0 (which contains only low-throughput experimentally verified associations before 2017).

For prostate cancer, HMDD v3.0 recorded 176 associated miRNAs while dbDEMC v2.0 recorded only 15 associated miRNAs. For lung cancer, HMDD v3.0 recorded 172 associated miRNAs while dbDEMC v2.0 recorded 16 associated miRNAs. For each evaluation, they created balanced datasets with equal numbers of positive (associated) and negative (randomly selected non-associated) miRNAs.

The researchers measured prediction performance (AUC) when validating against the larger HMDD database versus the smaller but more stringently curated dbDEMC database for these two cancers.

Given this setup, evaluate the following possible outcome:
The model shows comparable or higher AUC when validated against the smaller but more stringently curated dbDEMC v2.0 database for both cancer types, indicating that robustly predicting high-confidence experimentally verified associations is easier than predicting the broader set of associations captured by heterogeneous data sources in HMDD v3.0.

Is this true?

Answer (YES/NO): YES